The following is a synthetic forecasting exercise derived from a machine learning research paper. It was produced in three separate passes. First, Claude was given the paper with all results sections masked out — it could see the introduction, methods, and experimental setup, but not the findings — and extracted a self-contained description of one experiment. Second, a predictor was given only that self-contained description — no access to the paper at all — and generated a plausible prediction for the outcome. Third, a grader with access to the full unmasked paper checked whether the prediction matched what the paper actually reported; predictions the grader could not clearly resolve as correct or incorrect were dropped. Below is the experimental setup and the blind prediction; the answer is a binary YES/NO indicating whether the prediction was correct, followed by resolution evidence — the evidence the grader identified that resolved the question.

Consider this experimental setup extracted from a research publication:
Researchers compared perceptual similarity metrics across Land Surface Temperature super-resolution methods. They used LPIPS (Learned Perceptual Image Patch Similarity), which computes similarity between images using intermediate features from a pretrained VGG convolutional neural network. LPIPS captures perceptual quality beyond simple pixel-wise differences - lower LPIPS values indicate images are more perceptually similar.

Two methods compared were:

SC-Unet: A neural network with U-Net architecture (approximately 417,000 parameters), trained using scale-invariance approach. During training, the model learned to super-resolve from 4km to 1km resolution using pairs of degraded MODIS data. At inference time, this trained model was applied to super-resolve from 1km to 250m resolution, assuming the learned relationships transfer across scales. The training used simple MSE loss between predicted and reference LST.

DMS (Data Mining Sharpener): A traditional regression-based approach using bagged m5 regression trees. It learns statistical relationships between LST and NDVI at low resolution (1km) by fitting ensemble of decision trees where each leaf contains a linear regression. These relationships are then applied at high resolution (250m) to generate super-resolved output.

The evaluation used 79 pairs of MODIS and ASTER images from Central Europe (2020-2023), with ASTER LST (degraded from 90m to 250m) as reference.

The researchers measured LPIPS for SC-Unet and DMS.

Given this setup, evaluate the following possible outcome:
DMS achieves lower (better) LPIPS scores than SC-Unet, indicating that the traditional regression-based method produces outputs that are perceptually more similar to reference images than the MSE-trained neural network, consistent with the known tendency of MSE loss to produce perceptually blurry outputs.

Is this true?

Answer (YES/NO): NO